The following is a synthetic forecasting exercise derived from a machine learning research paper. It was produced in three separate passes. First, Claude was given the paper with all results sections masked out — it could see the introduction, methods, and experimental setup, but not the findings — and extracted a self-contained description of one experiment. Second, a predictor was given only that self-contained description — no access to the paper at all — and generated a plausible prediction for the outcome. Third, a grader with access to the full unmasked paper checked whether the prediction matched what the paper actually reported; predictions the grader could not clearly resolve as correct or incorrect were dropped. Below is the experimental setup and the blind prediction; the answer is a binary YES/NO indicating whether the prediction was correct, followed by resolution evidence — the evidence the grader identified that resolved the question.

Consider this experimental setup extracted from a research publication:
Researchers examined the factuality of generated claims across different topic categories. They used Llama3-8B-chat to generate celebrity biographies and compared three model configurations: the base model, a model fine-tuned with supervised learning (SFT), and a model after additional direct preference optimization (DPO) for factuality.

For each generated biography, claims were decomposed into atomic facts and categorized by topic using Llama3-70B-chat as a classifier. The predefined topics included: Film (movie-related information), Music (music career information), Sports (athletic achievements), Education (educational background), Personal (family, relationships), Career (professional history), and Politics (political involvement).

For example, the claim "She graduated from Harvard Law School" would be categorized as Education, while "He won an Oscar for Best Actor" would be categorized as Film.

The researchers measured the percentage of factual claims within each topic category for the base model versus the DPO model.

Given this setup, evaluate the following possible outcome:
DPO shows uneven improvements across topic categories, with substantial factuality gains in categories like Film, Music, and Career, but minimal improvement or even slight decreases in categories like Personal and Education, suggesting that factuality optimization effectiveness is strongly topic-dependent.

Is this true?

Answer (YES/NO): NO